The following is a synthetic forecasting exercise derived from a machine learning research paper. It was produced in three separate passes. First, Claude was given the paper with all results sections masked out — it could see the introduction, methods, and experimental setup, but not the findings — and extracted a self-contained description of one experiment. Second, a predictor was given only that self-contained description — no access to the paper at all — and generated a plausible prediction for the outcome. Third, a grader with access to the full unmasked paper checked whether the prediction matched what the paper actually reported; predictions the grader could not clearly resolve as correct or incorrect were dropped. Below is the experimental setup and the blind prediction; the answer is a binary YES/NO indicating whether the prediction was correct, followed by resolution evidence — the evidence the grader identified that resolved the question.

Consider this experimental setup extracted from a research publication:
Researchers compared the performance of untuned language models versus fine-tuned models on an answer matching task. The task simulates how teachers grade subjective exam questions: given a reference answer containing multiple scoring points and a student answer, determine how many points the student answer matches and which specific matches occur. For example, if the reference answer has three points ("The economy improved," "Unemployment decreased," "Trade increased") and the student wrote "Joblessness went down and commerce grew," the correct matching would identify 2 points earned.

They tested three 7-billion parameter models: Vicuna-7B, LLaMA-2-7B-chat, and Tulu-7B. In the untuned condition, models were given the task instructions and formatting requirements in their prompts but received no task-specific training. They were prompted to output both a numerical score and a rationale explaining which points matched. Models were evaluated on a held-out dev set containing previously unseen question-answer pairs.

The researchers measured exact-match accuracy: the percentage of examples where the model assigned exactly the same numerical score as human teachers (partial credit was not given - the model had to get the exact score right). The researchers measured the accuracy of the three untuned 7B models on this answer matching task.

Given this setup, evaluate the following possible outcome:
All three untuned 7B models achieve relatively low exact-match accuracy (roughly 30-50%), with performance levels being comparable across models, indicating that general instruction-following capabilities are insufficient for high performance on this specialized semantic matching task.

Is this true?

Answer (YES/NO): NO